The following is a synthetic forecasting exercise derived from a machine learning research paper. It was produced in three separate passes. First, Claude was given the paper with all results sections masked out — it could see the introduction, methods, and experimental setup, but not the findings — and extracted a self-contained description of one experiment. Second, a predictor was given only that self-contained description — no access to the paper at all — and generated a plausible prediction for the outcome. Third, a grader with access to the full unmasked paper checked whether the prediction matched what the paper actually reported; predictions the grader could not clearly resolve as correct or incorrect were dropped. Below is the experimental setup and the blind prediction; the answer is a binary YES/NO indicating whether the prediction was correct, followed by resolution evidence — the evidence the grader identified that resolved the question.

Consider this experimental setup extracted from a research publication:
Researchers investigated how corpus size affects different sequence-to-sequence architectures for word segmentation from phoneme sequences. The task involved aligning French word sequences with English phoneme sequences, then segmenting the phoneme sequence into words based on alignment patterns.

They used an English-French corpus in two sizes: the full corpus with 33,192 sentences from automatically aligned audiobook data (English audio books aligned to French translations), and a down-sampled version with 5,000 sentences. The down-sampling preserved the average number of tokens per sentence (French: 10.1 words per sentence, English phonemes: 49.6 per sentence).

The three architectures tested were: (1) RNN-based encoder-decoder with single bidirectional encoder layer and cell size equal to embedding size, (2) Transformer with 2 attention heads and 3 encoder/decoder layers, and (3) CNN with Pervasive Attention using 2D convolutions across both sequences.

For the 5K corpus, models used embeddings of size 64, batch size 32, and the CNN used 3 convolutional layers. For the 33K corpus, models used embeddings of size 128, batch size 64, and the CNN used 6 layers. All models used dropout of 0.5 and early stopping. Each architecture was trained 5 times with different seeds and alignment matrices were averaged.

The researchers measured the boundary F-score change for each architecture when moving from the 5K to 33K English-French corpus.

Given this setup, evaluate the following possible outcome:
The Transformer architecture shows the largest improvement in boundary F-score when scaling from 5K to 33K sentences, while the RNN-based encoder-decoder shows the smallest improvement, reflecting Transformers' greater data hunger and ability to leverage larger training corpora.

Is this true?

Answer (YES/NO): NO